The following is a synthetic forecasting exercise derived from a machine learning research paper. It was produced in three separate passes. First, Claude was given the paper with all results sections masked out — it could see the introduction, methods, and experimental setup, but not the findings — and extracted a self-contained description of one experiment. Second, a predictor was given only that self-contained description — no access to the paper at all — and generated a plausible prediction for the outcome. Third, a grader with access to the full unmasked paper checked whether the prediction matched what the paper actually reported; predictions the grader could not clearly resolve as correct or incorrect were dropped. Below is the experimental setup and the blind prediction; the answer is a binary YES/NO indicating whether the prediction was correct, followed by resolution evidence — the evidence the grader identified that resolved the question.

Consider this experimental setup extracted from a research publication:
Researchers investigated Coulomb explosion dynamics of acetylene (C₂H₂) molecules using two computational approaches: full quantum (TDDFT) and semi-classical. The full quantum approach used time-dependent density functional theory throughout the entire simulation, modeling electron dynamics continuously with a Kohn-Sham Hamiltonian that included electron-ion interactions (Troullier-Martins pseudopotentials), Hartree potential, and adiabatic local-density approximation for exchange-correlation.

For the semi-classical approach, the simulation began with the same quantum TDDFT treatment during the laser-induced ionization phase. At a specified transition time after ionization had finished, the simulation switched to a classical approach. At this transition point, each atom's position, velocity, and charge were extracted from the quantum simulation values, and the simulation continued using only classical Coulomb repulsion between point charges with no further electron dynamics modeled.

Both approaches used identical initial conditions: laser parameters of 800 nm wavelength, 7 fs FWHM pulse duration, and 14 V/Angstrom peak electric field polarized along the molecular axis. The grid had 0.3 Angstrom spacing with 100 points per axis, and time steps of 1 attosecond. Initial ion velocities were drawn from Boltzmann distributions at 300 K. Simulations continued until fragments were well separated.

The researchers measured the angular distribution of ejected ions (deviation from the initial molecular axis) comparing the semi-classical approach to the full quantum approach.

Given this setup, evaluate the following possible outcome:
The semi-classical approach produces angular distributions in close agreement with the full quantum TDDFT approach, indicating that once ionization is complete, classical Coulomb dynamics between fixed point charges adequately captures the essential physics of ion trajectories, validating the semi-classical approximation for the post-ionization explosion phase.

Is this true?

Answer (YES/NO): YES